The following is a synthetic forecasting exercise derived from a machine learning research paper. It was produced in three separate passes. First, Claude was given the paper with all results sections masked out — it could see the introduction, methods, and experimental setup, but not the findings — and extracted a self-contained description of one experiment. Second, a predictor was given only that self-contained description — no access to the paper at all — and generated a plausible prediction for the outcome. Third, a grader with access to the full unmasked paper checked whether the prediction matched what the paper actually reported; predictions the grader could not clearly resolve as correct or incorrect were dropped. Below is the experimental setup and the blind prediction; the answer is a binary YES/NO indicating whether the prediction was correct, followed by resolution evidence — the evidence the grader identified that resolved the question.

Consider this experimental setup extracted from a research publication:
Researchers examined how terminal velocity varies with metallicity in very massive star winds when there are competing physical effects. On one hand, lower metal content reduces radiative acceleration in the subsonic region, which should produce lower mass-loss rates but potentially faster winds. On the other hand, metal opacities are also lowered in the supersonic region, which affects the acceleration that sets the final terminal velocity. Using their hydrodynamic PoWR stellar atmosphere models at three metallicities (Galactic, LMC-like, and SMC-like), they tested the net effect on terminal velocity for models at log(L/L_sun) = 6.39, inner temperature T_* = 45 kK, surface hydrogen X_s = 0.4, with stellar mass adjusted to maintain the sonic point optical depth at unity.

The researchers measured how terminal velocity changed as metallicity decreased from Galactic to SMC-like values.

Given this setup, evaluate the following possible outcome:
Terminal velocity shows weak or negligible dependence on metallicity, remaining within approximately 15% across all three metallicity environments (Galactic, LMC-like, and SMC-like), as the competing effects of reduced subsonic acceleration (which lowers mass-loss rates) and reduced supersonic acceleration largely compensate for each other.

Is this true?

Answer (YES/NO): NO